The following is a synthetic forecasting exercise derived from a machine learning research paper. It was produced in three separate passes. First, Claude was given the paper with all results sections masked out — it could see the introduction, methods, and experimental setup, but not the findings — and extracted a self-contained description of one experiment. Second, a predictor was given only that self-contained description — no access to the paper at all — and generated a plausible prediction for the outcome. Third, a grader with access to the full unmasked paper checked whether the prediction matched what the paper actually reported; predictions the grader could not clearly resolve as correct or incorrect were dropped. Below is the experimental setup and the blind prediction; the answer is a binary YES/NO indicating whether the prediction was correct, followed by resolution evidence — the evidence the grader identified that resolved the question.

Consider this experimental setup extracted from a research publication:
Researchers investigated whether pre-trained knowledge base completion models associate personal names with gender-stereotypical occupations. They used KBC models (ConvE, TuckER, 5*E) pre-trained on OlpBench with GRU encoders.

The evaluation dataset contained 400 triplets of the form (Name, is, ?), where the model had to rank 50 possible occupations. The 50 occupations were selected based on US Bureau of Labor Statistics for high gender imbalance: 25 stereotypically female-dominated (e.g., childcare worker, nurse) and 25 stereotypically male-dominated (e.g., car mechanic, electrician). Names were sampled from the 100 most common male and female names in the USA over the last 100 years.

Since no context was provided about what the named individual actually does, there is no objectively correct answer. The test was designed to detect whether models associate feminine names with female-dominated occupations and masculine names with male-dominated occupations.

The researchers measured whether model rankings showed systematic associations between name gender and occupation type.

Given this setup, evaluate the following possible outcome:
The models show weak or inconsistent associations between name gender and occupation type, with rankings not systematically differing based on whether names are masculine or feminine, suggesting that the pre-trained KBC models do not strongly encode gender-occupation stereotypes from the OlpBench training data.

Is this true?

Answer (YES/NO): NO